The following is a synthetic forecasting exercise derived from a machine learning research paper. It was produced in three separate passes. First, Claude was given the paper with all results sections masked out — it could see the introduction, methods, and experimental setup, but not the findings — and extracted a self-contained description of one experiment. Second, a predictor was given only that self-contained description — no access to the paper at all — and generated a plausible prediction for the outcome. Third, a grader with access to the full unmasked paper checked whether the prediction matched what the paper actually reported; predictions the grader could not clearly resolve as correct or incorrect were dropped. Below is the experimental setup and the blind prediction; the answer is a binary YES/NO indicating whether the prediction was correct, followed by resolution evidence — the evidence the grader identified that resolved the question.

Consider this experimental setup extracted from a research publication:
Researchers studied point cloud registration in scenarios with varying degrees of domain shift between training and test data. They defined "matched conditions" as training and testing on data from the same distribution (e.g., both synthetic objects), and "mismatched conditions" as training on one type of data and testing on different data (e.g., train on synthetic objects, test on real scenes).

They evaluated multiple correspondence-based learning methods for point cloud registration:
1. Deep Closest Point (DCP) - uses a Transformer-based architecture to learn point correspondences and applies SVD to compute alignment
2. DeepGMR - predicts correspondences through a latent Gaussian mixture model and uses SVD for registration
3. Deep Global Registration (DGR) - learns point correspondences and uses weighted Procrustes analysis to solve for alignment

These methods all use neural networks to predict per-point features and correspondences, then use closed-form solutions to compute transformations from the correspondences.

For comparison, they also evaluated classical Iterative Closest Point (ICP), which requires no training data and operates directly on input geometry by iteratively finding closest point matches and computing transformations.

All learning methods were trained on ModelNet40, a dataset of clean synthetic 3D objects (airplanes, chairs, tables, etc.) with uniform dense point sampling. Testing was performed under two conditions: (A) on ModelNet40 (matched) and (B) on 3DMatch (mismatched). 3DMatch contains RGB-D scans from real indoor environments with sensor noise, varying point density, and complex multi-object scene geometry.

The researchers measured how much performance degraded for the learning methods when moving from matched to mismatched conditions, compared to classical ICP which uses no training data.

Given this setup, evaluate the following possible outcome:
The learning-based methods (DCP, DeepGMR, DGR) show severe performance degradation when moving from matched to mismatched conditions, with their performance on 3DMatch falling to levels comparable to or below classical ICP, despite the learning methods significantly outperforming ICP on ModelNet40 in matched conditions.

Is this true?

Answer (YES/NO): YES